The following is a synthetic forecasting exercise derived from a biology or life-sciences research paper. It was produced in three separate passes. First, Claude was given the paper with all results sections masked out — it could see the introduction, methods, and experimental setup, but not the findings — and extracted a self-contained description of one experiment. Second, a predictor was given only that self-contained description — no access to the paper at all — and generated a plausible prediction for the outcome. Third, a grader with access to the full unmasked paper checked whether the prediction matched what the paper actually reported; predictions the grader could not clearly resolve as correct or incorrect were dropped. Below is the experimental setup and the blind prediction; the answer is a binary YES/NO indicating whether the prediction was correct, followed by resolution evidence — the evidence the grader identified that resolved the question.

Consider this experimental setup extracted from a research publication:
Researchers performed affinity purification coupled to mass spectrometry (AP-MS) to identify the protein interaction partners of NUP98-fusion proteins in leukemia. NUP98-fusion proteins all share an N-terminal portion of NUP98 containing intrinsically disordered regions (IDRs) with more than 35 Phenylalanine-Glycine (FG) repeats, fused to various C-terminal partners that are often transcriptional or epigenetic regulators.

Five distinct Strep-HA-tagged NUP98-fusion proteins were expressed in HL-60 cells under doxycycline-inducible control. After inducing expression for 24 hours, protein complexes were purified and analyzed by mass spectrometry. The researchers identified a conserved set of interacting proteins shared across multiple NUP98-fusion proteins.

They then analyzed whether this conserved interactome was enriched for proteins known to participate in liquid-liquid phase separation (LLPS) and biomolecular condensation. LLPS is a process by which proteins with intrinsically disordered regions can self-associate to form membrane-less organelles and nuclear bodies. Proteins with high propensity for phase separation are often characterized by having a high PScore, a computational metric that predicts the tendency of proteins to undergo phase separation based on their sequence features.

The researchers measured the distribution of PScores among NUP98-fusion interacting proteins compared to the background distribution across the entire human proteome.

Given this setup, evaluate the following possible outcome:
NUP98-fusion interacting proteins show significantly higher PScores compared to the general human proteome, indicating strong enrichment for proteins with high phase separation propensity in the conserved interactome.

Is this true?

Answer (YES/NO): YES